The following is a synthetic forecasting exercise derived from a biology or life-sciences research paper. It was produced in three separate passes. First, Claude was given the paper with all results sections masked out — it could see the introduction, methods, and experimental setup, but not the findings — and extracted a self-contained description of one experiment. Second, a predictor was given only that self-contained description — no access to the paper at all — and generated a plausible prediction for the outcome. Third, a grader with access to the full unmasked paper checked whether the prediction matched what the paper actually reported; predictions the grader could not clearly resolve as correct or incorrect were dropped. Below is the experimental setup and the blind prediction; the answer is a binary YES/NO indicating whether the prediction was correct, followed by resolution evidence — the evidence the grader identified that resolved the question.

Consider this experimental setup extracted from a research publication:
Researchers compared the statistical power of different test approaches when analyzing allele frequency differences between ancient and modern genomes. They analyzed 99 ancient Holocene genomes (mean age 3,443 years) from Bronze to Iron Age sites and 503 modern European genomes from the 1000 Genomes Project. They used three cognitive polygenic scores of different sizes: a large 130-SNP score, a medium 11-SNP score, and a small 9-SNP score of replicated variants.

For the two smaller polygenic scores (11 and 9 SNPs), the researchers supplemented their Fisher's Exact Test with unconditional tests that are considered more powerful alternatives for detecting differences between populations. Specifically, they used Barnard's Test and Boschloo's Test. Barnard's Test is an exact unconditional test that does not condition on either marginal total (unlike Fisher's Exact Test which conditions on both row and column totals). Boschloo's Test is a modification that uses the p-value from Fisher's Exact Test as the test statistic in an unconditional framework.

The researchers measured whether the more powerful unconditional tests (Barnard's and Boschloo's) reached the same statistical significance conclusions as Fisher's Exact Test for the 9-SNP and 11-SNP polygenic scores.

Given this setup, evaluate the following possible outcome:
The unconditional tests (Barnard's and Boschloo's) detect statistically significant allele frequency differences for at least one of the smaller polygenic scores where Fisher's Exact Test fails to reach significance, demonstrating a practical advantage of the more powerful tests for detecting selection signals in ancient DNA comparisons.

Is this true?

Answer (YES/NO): NO